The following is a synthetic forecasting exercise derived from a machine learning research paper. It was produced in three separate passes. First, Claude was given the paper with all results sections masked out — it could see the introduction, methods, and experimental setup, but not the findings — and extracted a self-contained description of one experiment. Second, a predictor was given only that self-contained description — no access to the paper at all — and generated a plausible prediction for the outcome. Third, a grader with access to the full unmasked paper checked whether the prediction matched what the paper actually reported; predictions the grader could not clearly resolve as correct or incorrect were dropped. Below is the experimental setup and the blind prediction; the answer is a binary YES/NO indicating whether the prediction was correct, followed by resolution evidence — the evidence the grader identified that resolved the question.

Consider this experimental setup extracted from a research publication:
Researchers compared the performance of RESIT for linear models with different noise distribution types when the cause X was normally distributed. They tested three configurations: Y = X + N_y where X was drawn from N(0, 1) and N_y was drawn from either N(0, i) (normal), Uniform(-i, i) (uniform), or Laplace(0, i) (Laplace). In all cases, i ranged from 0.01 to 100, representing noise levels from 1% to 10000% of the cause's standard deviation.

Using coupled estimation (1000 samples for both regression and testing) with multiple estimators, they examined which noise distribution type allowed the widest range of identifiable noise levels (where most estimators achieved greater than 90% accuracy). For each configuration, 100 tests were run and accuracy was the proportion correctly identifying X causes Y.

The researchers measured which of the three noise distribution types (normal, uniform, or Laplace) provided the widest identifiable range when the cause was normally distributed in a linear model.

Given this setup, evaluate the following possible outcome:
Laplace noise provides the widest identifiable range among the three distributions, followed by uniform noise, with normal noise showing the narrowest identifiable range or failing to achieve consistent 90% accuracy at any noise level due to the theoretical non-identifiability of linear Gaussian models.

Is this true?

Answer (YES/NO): NO